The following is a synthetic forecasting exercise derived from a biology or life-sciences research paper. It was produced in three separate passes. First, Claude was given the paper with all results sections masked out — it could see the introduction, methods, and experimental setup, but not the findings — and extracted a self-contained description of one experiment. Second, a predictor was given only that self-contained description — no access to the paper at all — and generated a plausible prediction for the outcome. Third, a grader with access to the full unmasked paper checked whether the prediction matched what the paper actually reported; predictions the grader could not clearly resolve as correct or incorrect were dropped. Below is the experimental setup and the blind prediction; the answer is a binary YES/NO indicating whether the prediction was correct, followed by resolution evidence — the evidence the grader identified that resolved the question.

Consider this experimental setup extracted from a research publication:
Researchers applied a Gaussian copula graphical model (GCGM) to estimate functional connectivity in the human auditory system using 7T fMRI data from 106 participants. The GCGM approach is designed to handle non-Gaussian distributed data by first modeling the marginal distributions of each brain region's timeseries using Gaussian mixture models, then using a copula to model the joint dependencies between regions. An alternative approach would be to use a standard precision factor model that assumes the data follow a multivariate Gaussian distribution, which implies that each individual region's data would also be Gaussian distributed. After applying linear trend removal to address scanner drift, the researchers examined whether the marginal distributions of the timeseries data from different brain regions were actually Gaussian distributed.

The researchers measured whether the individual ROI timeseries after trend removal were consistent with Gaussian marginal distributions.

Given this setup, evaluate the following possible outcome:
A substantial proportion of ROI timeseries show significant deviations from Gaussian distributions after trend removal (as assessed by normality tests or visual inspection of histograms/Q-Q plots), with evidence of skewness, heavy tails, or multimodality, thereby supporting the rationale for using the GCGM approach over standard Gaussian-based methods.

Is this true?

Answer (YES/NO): YES